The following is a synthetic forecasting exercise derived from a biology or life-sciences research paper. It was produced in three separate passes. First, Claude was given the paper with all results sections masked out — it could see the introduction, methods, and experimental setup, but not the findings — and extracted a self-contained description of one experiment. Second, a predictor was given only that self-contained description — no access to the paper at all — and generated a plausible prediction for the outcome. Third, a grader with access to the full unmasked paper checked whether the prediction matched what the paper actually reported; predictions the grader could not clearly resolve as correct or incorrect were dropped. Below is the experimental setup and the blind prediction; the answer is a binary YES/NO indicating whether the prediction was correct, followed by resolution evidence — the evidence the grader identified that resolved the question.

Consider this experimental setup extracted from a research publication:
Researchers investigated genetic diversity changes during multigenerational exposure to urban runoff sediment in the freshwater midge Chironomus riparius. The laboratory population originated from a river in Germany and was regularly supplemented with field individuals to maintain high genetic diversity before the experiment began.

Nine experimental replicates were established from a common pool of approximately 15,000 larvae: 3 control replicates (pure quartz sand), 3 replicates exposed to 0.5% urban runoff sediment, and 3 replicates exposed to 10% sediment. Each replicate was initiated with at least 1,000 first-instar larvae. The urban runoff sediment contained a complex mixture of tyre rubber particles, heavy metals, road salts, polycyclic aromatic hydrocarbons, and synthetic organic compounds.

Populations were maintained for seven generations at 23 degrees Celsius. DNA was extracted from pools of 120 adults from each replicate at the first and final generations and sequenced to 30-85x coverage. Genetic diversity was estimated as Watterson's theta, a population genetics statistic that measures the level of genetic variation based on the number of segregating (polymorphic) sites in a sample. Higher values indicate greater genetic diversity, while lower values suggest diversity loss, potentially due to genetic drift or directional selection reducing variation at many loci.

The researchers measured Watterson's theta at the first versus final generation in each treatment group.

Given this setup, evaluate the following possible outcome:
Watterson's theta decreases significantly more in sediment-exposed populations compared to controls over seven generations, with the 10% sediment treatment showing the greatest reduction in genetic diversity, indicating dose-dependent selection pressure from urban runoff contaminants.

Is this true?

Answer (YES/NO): NO